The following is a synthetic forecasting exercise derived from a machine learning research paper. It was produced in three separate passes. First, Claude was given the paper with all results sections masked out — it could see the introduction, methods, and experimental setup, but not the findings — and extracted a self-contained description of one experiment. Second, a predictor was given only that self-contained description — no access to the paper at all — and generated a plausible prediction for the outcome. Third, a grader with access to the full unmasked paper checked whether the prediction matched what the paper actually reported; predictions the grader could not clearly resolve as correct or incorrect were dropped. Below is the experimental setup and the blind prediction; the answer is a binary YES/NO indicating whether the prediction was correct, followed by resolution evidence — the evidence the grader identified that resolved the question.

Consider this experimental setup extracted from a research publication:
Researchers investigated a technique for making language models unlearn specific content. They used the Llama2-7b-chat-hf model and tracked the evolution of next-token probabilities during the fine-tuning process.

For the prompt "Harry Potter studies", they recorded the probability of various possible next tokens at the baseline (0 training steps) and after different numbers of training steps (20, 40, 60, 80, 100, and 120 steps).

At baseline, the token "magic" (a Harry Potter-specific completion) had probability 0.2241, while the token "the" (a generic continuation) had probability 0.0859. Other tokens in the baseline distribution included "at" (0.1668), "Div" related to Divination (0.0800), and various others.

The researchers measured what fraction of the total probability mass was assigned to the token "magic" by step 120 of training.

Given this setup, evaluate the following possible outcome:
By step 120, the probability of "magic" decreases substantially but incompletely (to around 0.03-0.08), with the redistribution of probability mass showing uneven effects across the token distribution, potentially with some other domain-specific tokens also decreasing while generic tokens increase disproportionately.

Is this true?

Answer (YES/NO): NO